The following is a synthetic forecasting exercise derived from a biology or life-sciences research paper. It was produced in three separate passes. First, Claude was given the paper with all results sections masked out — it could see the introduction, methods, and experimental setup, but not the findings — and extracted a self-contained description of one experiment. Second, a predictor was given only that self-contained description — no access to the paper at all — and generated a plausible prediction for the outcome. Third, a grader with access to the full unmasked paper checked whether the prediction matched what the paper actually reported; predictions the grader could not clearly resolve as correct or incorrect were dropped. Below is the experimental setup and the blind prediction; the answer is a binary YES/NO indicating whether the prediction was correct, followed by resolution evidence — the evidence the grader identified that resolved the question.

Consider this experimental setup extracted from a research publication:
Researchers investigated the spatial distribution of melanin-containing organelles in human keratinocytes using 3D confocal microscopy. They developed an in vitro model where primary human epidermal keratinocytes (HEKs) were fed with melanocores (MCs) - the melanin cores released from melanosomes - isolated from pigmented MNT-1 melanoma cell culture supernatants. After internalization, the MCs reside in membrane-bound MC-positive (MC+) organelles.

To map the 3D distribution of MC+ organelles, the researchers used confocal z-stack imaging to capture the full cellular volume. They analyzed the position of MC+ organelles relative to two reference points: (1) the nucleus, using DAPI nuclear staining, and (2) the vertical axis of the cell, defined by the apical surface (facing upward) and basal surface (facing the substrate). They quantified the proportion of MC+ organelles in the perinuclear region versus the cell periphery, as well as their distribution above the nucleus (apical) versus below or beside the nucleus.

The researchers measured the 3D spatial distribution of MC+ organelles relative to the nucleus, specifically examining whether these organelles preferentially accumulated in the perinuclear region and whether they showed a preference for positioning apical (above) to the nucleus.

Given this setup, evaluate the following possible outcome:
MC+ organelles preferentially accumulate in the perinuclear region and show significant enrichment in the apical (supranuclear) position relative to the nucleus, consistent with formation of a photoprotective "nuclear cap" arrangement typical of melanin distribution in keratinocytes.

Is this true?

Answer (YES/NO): YES